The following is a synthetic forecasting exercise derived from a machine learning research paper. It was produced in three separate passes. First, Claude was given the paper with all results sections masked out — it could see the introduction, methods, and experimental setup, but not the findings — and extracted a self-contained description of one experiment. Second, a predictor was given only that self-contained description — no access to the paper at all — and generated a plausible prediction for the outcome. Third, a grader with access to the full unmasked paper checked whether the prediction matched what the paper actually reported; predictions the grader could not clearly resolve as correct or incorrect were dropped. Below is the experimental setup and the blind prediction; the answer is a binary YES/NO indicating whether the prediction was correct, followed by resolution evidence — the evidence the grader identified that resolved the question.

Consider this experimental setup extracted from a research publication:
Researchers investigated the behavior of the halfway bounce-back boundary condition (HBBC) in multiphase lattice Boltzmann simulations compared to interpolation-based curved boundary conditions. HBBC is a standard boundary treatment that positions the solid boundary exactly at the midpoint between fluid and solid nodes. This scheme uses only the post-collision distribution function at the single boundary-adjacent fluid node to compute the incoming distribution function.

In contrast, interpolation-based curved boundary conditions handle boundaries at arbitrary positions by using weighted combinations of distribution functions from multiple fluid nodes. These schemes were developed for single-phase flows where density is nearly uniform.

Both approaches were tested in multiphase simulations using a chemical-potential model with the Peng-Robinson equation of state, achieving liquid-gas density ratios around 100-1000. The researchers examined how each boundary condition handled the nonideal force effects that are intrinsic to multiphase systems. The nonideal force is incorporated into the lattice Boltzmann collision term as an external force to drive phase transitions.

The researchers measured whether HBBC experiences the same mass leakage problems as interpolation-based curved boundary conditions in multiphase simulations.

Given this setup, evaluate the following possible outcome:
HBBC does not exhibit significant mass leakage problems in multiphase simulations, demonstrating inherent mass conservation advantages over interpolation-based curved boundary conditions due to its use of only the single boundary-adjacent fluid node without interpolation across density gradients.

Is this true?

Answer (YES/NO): YES